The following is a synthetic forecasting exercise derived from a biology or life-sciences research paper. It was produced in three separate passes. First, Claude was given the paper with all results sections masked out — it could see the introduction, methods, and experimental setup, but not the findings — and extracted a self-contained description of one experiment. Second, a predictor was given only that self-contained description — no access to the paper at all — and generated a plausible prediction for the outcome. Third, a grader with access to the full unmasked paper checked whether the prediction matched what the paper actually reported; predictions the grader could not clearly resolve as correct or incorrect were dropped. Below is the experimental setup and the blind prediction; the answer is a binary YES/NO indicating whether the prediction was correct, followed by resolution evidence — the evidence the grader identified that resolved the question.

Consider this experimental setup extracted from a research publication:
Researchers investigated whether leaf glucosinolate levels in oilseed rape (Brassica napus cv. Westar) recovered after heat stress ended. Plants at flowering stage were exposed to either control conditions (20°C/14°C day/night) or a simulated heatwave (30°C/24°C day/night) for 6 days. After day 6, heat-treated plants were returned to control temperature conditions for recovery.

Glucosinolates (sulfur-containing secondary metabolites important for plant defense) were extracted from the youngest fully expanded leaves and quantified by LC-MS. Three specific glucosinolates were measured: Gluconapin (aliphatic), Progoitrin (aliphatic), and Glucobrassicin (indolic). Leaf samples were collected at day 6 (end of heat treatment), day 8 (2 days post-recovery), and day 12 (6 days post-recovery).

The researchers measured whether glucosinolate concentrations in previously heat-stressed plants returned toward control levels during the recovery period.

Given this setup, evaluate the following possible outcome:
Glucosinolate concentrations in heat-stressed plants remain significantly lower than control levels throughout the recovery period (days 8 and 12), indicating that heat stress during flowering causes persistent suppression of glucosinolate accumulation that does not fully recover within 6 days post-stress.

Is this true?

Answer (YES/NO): NO